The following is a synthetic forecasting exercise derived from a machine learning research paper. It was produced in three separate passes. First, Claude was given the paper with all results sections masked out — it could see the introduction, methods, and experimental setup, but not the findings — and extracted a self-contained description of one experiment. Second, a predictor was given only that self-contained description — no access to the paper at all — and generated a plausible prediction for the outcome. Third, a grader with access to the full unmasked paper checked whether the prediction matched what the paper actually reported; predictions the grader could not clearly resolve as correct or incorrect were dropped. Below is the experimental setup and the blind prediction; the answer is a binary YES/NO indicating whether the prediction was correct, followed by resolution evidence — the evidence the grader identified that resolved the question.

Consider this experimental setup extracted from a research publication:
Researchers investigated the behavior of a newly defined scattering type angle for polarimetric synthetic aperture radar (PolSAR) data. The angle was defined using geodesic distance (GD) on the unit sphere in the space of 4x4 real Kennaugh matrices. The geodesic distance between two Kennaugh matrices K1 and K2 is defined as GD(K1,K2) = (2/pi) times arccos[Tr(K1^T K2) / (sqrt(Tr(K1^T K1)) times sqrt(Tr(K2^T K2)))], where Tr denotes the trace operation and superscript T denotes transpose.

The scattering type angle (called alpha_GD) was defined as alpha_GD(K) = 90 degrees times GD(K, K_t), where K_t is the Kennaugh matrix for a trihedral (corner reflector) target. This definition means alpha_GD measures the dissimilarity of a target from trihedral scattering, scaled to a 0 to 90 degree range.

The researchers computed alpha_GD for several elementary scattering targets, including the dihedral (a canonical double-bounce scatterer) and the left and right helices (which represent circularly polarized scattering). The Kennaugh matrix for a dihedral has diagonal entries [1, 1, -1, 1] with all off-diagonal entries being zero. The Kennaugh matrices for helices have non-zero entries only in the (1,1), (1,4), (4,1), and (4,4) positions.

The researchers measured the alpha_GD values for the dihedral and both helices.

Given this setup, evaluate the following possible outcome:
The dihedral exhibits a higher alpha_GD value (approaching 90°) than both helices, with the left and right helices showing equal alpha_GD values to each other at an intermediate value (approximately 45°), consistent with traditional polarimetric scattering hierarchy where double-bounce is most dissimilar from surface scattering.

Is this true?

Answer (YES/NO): NO